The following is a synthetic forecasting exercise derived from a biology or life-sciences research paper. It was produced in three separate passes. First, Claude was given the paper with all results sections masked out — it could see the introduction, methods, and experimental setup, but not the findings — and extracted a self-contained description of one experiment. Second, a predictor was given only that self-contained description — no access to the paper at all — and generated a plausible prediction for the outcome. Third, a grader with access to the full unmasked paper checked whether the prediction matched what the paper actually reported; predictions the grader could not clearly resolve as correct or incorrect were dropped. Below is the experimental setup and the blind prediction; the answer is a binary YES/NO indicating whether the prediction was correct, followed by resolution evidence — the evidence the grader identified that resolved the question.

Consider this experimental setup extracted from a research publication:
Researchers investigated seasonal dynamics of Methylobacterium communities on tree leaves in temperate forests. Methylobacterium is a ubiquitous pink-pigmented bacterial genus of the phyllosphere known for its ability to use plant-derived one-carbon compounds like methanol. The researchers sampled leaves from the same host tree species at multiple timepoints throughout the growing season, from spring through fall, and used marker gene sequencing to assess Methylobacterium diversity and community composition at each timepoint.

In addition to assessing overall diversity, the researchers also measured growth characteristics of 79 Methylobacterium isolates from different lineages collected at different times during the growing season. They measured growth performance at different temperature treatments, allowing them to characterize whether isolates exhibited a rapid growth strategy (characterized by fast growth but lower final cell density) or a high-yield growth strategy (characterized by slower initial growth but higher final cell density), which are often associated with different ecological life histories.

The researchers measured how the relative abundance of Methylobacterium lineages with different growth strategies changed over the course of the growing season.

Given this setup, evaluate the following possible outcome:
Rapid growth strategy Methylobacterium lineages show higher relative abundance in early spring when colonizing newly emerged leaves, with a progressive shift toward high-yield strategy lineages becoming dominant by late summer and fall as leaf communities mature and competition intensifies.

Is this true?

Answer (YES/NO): NO